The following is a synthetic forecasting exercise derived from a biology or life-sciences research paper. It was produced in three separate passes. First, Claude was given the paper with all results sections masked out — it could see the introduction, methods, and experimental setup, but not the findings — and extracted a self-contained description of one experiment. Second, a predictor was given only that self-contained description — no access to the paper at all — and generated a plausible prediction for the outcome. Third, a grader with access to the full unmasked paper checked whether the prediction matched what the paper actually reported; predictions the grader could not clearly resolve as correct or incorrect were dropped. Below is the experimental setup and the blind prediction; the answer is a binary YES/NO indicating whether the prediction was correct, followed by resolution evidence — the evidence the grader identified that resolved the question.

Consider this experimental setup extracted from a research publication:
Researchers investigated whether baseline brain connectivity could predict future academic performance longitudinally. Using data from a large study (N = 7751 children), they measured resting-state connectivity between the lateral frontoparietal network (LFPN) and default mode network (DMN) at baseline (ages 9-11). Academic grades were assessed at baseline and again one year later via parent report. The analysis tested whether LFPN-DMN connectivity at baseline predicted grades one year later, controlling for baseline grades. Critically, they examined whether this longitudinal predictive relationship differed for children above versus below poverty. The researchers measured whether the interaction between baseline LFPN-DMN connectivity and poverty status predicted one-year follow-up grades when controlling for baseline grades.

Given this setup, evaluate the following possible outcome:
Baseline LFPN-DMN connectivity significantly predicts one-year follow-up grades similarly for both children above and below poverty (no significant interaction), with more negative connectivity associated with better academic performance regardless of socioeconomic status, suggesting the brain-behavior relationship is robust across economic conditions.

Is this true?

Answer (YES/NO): NO